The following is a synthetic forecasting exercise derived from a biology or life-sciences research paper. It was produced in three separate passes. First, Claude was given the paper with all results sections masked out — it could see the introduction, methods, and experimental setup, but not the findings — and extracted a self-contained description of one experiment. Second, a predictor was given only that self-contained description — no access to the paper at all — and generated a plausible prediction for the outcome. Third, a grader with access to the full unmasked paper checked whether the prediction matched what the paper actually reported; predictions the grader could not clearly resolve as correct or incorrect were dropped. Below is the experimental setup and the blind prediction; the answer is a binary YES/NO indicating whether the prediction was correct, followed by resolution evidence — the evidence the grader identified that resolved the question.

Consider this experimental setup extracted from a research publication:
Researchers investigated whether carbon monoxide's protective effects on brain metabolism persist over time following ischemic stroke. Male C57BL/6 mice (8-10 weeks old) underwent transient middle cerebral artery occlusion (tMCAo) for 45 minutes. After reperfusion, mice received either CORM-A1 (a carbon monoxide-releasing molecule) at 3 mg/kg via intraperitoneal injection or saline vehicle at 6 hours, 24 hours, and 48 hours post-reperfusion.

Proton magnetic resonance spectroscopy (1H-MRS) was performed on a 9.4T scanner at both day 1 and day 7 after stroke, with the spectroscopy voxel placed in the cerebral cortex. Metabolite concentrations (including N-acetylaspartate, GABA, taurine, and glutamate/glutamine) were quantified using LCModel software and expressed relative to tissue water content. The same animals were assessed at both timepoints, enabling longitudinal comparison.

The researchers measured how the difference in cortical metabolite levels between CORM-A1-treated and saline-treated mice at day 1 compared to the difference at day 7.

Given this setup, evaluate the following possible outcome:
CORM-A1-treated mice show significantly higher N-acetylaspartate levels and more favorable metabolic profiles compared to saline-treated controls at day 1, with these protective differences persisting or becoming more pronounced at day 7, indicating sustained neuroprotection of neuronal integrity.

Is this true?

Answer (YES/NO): NO